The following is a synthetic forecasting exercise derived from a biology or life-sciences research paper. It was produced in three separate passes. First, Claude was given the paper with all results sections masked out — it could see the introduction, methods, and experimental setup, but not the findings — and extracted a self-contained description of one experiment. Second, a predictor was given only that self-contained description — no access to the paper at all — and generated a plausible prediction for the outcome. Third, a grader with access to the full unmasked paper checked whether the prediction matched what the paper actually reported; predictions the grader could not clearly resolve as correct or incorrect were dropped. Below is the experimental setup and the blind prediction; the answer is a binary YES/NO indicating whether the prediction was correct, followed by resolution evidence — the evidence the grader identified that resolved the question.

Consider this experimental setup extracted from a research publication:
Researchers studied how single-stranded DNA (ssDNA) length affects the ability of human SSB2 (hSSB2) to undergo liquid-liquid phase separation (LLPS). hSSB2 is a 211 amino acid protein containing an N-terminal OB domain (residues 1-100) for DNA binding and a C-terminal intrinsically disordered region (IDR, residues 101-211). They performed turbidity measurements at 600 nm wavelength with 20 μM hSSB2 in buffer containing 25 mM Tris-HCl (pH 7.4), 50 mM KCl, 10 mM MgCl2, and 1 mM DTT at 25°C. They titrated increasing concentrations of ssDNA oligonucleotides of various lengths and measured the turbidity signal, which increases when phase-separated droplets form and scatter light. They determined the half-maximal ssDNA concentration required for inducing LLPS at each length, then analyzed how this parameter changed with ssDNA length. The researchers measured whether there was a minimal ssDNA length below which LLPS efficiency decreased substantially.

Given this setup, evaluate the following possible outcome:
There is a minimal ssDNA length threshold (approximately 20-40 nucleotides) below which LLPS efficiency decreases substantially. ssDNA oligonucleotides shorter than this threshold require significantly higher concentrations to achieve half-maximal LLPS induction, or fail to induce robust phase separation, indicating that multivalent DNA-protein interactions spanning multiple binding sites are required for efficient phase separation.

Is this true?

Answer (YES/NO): YES